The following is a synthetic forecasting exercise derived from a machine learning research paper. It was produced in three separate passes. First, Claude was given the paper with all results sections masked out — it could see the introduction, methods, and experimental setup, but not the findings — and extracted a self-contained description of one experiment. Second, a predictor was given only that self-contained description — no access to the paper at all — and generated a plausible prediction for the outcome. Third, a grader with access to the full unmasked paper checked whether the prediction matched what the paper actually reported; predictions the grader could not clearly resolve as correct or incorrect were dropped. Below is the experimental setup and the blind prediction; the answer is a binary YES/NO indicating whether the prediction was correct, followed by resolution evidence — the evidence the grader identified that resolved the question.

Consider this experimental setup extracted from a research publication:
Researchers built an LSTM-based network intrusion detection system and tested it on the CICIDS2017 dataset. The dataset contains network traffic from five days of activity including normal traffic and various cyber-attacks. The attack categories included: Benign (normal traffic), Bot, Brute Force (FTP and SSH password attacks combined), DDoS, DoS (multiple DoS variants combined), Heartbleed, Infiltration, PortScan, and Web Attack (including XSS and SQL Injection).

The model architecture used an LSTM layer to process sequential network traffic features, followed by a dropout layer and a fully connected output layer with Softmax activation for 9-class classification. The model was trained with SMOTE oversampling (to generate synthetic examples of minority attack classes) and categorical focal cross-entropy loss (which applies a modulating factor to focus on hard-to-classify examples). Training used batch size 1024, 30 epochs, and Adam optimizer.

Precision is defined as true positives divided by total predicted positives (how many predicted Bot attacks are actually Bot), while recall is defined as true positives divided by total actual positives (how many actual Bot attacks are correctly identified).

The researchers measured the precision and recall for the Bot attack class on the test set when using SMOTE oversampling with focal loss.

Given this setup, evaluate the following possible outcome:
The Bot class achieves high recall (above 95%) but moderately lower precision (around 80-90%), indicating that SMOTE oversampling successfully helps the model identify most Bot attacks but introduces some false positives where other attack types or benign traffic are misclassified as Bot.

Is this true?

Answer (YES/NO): NO